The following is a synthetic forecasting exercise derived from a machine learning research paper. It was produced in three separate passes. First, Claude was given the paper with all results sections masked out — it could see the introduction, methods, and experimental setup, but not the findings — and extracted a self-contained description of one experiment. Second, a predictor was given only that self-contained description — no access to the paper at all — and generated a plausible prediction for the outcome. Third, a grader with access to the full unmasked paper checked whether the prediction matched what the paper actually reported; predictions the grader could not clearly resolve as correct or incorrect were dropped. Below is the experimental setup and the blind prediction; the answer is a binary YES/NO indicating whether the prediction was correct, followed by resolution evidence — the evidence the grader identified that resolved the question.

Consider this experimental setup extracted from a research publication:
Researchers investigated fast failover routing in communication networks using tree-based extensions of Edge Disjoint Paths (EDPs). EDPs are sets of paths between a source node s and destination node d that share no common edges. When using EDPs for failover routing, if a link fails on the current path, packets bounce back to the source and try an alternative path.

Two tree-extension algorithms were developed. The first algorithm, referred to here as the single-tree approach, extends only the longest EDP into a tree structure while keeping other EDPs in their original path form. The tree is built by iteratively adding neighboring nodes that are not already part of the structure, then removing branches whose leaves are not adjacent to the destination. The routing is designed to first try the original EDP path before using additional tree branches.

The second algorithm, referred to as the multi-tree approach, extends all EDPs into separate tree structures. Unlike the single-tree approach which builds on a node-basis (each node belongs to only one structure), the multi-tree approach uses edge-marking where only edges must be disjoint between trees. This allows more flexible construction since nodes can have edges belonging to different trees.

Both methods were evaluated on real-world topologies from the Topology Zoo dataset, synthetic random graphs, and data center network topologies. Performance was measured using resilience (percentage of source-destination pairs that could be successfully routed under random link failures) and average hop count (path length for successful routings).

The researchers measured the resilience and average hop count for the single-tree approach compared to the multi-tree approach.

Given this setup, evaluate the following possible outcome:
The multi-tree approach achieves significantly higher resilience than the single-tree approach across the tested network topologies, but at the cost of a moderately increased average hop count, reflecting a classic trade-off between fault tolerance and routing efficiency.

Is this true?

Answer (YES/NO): YES